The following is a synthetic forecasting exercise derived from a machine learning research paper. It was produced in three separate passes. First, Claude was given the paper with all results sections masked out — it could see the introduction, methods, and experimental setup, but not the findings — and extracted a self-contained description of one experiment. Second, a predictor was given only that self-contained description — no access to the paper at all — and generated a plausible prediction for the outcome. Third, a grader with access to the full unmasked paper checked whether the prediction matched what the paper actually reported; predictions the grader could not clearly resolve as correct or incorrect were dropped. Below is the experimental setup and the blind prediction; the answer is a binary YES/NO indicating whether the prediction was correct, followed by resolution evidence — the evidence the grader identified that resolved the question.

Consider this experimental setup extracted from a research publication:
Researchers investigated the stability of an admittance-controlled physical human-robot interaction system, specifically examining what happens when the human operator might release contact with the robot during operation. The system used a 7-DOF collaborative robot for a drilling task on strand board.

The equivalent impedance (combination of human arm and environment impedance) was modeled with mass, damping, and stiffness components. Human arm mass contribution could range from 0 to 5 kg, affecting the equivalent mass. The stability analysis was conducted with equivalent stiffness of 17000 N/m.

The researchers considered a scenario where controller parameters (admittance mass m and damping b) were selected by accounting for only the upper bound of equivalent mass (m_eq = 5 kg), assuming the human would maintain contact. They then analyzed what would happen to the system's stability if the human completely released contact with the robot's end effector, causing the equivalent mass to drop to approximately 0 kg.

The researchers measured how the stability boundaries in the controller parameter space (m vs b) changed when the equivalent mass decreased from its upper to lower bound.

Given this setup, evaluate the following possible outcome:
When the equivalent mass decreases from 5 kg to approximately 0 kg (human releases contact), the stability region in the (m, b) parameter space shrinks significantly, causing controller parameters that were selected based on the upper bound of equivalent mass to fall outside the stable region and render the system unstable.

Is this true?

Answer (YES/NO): YES